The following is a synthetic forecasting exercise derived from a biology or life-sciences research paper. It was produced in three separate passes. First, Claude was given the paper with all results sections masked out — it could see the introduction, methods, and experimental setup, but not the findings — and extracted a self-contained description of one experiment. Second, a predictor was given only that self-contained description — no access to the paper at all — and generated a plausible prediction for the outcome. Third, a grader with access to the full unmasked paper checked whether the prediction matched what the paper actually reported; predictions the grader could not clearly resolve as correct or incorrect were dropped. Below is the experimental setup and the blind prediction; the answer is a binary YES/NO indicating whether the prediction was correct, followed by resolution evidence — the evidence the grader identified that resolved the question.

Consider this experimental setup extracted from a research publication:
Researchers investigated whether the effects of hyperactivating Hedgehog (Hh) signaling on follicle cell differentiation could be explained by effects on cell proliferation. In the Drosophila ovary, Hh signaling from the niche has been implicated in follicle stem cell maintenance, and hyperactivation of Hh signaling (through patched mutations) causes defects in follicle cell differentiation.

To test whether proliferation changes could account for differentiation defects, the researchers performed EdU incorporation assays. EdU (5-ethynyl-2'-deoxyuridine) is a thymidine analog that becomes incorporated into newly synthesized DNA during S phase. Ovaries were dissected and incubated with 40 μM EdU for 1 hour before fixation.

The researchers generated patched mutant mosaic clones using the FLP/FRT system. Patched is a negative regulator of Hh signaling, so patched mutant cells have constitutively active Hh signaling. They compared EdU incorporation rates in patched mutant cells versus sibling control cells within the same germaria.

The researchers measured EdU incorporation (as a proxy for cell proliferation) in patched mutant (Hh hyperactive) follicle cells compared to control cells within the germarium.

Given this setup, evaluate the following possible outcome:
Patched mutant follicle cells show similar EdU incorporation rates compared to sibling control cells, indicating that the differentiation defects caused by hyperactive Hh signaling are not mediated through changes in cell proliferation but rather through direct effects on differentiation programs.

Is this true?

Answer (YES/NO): NO